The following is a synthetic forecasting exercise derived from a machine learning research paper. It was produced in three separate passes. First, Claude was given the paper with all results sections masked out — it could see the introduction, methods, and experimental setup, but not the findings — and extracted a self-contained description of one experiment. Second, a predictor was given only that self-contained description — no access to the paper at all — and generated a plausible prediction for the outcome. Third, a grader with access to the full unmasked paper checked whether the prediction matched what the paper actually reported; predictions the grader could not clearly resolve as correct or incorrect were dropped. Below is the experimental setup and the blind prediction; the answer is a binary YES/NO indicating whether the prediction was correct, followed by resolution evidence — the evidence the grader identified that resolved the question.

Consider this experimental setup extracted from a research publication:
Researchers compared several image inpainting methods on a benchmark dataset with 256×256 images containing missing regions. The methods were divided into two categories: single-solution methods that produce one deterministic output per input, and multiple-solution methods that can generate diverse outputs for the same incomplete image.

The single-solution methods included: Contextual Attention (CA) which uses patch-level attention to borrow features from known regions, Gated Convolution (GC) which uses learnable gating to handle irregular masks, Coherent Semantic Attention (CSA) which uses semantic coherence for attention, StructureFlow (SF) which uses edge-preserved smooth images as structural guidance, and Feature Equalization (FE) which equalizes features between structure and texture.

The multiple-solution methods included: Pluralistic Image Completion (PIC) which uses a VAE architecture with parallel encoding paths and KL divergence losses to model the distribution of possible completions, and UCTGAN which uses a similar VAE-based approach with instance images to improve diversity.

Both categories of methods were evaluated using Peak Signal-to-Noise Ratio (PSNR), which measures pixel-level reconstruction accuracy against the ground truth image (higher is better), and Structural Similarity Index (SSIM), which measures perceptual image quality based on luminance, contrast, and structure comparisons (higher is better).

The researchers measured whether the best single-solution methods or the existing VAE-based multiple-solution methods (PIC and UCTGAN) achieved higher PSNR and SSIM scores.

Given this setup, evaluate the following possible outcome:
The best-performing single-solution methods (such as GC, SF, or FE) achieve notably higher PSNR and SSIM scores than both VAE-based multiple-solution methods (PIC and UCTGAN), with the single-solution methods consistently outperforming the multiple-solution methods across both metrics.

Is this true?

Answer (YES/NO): NO